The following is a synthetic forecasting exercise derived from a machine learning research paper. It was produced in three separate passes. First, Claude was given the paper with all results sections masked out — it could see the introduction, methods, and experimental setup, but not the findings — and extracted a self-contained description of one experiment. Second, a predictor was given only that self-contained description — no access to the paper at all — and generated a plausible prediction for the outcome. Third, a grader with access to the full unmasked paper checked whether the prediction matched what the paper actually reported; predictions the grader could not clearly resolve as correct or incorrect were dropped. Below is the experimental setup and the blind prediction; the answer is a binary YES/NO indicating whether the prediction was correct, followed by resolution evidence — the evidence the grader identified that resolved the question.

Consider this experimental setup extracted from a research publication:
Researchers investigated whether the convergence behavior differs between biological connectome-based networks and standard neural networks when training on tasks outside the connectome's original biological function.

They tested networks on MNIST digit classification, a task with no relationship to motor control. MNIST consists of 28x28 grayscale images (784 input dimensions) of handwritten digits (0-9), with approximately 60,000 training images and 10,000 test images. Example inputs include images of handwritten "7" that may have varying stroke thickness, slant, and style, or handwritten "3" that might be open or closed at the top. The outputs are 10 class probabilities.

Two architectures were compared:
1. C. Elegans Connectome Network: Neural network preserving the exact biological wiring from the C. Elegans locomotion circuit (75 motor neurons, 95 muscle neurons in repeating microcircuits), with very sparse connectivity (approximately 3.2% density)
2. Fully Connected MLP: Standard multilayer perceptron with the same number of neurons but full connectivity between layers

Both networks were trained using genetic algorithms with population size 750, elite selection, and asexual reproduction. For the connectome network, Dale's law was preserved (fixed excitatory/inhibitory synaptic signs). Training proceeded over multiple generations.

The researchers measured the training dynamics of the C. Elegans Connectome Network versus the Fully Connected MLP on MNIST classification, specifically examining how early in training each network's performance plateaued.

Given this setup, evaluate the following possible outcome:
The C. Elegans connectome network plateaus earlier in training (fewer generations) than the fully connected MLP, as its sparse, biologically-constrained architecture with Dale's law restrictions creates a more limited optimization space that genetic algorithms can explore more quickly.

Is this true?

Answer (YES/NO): YES